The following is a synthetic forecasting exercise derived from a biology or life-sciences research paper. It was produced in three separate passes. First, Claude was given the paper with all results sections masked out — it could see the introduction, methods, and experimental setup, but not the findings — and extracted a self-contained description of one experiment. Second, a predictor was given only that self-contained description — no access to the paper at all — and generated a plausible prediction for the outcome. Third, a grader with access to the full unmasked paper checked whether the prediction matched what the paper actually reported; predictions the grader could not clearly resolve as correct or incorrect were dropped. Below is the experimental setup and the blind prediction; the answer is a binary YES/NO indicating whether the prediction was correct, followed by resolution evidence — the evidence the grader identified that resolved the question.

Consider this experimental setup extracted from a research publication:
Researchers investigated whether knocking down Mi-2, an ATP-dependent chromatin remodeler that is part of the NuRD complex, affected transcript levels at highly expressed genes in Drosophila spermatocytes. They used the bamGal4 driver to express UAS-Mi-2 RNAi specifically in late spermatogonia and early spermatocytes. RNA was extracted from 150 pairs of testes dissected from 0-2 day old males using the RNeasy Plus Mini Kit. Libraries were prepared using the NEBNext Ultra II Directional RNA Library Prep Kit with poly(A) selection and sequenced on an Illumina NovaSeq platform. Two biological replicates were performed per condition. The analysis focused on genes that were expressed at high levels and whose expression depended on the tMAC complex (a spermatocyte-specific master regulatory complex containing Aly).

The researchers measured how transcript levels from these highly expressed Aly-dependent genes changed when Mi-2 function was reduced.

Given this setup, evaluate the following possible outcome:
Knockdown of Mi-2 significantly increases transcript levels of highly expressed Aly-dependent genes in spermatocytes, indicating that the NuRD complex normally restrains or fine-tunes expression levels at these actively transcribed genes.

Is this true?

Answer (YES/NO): NO